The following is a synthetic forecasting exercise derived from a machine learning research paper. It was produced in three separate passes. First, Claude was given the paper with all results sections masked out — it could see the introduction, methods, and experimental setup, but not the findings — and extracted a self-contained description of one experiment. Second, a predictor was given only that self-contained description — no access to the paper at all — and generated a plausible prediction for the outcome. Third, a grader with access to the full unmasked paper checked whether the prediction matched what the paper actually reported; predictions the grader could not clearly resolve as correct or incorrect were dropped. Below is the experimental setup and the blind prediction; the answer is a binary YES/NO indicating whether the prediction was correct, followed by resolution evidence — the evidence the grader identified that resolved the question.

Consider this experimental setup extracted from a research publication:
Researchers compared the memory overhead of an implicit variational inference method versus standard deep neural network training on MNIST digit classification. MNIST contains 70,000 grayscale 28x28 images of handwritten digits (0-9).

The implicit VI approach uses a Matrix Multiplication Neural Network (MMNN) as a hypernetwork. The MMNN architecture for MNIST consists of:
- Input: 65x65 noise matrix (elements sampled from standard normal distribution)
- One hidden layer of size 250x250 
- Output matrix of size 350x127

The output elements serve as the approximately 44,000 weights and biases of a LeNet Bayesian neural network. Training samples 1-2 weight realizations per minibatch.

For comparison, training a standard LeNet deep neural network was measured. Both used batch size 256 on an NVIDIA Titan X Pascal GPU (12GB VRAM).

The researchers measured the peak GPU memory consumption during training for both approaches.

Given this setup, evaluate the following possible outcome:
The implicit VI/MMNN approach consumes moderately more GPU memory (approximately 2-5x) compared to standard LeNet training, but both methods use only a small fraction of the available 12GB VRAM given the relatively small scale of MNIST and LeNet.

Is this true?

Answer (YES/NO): NO